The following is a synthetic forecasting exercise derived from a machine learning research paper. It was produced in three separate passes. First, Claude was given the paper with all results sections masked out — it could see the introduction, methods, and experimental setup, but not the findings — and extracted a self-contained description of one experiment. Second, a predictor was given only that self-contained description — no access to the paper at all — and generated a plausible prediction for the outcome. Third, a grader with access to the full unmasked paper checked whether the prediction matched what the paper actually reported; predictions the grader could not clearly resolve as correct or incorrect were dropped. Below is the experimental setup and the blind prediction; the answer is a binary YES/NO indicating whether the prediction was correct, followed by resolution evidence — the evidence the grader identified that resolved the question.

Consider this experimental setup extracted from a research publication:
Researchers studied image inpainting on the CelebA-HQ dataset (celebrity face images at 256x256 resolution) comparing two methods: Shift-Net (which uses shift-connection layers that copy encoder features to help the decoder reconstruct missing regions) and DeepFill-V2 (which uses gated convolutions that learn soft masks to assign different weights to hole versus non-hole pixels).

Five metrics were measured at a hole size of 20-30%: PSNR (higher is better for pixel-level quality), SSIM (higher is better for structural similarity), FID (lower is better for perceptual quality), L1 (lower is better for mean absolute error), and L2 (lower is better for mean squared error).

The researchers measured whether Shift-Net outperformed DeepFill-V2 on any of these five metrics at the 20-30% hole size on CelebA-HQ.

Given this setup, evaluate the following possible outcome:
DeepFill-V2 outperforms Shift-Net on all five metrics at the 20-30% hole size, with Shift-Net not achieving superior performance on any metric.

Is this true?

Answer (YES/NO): NO